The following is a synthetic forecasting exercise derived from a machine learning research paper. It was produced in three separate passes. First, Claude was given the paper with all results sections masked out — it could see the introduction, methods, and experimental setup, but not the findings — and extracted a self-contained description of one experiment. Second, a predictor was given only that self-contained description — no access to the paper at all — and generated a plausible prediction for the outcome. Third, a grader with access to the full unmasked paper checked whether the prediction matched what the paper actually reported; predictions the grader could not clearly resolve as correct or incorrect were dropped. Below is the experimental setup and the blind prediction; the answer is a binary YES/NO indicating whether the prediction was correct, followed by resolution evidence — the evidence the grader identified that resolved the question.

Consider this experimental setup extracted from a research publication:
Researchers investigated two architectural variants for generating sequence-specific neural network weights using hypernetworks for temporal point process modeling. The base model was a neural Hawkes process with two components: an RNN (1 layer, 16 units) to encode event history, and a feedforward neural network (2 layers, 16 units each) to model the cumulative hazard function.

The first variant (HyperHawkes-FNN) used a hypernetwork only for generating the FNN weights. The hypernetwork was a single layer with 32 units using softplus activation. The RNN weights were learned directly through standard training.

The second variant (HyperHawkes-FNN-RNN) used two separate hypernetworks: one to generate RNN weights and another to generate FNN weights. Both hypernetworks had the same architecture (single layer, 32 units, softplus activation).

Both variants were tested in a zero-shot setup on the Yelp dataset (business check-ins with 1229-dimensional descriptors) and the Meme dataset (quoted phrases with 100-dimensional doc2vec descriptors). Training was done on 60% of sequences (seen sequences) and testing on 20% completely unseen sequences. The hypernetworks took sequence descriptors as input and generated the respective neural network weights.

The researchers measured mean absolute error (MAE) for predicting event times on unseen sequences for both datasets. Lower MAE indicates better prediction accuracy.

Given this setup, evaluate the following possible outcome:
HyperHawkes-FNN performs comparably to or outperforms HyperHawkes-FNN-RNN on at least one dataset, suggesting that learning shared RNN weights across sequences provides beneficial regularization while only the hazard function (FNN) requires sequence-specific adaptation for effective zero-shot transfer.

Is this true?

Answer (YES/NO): YES